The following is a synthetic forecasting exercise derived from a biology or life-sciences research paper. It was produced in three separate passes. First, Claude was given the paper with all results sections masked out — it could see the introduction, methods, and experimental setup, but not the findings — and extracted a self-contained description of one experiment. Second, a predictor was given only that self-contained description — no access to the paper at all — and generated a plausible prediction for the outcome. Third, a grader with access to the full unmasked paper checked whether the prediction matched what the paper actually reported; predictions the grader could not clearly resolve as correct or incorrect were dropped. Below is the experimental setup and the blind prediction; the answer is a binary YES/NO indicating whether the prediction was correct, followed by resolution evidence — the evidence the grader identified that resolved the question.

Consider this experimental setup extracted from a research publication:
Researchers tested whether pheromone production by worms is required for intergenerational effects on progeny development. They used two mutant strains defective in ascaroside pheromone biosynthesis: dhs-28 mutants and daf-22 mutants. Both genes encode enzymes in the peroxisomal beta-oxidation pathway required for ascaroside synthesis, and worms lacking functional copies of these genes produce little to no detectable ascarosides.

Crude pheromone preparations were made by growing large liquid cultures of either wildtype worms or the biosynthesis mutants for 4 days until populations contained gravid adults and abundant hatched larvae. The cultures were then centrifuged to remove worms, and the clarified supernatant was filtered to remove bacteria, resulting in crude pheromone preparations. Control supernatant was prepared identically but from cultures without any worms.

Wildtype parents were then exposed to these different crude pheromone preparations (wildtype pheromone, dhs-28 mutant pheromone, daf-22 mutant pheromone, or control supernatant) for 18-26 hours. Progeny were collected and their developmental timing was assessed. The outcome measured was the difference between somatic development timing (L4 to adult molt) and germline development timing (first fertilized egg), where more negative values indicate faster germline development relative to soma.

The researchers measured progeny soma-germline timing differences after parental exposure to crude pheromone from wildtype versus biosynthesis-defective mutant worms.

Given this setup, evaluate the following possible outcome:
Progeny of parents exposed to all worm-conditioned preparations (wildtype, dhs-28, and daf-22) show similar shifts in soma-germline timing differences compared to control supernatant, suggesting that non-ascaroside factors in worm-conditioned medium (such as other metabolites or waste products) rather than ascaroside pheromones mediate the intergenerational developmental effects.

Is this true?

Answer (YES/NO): NO